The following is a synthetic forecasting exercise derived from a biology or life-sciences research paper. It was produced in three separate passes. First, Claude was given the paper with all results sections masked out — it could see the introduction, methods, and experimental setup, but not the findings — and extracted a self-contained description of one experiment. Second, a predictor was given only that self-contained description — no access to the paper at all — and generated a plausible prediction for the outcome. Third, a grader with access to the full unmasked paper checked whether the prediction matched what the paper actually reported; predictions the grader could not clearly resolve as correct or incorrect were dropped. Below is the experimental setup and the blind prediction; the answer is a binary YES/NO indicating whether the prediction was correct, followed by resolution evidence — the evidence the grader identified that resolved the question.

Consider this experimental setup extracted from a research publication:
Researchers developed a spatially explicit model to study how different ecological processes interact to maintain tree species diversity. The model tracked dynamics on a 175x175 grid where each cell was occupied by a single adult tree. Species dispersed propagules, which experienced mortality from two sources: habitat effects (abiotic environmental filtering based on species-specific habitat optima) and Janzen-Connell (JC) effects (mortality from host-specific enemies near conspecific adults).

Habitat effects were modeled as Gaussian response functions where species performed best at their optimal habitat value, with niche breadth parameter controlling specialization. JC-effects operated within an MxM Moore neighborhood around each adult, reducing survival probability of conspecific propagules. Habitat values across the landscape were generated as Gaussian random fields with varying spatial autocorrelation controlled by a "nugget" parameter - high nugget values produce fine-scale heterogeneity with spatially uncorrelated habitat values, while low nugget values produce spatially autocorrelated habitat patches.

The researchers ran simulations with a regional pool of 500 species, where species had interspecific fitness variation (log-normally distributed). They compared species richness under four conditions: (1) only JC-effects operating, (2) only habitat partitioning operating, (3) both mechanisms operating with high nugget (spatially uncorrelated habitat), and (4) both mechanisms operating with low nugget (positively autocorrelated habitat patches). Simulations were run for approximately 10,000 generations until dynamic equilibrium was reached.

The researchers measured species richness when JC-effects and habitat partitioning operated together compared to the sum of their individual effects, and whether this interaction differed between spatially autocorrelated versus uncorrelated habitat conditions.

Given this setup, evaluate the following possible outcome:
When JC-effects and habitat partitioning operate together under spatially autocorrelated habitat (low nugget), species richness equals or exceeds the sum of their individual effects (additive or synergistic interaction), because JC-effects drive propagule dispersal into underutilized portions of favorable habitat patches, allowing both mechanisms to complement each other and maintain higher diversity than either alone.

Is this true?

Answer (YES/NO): YES